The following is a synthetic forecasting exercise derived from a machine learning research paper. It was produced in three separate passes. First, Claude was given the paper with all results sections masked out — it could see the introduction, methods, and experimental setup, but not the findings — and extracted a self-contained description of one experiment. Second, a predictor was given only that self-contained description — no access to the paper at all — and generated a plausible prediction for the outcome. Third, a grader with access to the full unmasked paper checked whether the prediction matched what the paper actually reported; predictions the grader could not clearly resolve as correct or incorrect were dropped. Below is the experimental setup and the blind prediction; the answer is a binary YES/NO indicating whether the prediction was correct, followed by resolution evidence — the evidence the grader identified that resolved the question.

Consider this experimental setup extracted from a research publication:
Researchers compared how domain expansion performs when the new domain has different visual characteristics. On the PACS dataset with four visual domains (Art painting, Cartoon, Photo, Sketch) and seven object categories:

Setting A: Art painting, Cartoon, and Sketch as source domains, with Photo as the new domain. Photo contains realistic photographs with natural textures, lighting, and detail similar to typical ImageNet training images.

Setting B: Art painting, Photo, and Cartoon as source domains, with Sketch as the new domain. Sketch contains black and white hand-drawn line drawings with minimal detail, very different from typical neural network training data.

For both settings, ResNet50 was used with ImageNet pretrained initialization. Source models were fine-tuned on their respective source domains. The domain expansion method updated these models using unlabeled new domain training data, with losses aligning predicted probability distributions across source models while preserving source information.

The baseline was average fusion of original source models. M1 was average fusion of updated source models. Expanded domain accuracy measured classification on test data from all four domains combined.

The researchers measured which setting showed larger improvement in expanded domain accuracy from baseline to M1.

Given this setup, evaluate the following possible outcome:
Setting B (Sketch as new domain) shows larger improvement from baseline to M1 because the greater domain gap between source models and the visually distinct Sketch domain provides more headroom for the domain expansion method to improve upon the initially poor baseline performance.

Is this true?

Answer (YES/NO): YES